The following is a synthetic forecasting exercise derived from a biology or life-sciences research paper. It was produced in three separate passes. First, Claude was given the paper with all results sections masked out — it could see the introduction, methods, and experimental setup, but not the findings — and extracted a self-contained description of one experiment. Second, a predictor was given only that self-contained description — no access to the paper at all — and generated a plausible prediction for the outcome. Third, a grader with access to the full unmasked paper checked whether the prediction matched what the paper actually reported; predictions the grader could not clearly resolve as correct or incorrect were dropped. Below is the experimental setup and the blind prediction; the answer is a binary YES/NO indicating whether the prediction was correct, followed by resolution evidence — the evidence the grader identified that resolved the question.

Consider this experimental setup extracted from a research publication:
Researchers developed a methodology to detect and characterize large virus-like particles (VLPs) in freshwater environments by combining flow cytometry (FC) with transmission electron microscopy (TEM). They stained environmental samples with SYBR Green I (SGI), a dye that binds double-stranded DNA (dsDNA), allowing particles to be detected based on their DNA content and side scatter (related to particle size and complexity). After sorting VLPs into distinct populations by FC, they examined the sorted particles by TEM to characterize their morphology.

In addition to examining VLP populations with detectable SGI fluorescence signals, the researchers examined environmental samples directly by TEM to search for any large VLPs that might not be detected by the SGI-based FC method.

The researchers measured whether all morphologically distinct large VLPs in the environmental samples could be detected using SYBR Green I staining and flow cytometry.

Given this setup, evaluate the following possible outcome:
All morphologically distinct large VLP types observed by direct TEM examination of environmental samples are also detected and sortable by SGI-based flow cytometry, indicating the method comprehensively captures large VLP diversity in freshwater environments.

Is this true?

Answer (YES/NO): NO